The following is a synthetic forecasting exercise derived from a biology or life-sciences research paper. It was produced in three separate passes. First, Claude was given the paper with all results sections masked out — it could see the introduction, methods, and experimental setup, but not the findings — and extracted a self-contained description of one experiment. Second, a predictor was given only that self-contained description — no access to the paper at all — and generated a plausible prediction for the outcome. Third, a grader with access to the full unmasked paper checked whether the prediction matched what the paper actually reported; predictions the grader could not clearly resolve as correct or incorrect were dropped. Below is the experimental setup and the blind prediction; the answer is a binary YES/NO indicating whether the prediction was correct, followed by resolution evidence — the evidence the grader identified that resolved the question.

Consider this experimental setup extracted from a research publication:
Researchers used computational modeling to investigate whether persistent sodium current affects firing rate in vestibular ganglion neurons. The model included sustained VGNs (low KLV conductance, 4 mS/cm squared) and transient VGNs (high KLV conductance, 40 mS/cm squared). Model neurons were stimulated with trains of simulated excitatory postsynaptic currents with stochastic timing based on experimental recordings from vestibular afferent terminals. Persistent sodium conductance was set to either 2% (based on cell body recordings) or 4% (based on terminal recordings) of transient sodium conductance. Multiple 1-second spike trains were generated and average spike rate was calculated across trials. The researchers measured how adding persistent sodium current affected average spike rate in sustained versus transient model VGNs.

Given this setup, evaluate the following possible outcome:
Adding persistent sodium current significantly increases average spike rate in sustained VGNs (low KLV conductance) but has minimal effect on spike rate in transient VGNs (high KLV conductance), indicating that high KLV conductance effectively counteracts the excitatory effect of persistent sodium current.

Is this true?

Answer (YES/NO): NO